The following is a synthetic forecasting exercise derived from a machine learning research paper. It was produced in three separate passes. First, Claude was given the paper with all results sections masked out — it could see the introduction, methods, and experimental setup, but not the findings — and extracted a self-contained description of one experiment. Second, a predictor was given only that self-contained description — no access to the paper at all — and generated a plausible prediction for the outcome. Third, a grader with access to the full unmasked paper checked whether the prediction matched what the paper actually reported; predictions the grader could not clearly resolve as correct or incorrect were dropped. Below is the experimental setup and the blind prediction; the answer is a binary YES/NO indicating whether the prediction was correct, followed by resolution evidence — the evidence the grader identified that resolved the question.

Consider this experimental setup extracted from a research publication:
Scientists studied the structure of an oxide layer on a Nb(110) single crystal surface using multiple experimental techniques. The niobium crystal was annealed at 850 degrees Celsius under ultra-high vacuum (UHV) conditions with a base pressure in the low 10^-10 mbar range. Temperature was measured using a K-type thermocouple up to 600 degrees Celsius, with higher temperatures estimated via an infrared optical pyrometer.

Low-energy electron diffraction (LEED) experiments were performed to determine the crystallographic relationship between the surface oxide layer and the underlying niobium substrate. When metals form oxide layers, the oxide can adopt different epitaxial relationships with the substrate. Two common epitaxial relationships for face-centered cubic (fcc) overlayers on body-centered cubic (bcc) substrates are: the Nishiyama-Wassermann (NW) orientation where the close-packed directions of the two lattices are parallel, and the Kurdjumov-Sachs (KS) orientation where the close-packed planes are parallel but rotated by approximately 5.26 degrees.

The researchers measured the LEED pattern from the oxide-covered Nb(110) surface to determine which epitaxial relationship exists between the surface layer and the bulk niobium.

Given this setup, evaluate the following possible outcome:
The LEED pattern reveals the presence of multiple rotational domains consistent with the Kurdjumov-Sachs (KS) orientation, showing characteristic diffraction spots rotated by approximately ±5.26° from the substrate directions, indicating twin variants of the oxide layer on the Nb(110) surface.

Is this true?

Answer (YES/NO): NO